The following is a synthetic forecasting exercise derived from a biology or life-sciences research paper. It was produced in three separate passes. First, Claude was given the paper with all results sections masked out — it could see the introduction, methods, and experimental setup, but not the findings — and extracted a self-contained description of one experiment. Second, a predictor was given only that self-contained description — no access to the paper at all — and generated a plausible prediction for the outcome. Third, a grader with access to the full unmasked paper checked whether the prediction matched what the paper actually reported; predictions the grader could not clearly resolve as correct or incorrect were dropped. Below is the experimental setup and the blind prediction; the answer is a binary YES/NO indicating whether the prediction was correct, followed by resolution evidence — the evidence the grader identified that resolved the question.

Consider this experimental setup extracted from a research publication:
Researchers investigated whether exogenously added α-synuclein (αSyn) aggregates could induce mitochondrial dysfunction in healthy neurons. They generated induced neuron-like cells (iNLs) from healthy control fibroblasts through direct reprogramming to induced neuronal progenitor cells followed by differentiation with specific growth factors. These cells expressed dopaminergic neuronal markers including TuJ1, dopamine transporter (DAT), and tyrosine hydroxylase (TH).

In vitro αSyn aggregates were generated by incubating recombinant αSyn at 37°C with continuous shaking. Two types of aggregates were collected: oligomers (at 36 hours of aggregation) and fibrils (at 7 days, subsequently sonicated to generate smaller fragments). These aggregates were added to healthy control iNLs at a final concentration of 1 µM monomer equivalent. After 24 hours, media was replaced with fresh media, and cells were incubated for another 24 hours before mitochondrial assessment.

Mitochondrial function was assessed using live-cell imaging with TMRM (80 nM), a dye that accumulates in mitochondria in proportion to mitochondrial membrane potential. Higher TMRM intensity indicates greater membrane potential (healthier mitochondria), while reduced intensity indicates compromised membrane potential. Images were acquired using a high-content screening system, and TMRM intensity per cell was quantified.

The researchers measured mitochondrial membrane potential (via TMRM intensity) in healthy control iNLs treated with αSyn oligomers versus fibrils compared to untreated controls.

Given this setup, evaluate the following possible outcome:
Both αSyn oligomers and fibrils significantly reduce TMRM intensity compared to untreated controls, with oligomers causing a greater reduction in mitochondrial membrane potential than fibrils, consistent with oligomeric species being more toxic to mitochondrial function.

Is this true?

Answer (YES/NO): NO